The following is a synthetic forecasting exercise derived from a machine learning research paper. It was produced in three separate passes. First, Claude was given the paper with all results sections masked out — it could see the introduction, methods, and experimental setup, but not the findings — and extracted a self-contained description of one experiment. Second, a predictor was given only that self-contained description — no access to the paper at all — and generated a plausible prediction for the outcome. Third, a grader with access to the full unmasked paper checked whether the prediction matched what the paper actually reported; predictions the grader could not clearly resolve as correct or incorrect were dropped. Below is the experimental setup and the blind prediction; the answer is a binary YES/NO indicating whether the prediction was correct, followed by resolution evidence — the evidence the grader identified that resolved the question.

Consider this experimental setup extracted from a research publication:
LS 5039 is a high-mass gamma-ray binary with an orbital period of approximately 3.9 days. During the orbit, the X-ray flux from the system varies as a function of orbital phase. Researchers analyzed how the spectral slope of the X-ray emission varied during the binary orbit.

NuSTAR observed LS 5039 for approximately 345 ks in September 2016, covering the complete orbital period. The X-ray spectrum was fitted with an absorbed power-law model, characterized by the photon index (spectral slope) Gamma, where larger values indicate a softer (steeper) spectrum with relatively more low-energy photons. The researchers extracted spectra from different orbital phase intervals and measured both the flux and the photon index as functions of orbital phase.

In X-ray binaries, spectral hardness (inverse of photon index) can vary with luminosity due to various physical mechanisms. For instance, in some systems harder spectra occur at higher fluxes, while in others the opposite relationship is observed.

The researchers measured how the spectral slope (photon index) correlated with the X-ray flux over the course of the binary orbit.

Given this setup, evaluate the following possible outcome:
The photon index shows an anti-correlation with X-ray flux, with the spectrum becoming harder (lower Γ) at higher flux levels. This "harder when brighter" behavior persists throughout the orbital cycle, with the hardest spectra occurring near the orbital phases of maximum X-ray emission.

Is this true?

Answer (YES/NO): YES